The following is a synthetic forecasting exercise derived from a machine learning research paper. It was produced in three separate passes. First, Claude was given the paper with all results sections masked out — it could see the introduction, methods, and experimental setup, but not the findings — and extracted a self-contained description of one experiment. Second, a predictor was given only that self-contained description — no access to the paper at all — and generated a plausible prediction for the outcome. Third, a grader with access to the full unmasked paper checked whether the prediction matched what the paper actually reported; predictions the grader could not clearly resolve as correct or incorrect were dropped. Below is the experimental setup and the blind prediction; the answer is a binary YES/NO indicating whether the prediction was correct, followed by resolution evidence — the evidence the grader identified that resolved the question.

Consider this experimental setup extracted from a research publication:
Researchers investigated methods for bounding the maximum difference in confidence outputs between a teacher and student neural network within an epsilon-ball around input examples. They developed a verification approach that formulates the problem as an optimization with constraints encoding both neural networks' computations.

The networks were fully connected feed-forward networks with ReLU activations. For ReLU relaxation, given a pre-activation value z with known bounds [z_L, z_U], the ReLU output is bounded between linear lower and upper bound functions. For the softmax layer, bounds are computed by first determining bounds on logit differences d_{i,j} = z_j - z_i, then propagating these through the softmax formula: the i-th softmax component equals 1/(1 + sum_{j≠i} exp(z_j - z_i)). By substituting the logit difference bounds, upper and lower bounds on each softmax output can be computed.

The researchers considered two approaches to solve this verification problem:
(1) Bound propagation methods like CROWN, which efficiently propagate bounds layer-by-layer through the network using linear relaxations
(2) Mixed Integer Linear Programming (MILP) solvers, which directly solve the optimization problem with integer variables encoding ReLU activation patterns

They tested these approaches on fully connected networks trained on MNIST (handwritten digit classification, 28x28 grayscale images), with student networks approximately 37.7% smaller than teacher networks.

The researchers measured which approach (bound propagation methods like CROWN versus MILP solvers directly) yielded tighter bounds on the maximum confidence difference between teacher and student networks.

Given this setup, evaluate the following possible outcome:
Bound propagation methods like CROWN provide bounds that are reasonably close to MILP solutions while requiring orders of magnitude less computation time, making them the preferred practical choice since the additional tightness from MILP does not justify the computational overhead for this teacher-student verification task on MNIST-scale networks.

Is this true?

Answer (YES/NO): NO